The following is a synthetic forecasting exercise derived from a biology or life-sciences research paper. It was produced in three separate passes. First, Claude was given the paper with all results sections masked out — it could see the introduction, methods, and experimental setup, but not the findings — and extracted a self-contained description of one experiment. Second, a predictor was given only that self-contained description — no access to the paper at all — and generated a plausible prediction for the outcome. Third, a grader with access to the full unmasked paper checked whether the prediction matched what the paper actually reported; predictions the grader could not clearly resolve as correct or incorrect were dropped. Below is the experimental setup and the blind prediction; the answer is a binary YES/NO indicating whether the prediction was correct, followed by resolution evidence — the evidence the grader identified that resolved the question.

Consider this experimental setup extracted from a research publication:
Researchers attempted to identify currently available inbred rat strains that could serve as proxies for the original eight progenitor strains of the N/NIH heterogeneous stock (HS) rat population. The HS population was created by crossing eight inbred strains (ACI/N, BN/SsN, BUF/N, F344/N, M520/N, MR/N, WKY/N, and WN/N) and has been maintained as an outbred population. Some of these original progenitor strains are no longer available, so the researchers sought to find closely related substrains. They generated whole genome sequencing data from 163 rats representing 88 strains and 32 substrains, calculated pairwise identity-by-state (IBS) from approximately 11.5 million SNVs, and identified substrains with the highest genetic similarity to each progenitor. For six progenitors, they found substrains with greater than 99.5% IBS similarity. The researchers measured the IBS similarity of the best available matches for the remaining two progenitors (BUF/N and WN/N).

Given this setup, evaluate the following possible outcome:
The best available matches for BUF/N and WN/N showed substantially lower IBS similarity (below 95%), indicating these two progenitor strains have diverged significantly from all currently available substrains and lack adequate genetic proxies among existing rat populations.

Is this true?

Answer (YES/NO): YES